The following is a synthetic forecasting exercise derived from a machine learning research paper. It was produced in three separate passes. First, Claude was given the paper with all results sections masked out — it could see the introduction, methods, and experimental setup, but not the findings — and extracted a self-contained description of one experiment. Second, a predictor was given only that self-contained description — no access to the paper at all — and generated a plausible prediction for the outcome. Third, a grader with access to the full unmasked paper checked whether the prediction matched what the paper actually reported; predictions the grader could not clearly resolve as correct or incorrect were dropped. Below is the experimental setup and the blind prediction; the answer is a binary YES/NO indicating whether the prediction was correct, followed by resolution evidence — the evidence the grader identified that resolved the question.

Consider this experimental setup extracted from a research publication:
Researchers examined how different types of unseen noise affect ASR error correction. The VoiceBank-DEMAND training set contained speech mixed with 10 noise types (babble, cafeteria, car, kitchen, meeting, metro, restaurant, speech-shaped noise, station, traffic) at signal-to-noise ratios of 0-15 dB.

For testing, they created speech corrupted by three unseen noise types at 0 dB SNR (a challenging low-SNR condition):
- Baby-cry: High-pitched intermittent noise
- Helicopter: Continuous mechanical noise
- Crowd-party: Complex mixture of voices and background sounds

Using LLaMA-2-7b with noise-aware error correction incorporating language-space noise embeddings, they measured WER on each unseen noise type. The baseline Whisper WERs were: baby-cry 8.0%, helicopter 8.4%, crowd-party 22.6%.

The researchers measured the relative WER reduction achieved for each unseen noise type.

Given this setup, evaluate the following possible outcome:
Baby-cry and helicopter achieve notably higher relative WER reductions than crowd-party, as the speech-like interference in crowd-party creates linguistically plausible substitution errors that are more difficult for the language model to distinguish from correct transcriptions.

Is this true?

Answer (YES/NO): YES